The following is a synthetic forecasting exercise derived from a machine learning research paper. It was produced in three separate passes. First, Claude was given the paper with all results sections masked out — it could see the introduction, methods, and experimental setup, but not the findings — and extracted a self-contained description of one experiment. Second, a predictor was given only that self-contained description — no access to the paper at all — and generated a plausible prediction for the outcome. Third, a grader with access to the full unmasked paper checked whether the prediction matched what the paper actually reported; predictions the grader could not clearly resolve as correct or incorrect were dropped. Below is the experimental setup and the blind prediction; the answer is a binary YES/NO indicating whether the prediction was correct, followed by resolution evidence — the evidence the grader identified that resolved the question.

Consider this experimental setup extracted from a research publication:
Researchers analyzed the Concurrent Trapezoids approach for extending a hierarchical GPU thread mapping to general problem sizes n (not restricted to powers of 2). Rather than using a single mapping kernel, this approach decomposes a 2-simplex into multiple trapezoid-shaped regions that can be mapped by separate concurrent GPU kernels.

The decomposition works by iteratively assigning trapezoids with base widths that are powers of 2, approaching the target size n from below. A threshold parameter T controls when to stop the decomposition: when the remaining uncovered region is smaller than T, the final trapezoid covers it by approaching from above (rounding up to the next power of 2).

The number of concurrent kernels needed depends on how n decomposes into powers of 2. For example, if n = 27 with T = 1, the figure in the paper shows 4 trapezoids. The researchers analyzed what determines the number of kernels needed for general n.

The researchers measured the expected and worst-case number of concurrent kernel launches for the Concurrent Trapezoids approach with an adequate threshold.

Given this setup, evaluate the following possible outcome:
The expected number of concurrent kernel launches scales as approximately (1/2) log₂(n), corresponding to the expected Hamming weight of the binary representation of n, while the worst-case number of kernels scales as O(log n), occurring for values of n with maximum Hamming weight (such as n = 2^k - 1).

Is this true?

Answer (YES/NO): NO